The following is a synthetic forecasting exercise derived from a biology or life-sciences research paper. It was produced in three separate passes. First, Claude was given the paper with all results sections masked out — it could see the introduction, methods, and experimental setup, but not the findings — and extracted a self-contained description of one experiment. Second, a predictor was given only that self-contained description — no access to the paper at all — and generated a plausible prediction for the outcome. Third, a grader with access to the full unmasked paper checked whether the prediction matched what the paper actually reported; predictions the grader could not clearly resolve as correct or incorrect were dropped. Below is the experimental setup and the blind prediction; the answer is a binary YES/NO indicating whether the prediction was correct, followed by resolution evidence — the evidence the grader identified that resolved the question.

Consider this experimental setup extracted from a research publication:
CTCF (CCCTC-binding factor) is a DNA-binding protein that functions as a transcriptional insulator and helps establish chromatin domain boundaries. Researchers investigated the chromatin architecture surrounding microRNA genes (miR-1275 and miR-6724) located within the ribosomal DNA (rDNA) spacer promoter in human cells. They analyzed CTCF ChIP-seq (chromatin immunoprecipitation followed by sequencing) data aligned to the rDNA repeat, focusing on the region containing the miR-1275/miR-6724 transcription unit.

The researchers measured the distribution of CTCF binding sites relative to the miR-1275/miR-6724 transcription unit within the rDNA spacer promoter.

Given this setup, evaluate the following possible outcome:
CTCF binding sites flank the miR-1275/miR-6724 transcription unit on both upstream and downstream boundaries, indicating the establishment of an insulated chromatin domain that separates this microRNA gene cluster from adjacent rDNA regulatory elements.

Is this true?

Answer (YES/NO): YES